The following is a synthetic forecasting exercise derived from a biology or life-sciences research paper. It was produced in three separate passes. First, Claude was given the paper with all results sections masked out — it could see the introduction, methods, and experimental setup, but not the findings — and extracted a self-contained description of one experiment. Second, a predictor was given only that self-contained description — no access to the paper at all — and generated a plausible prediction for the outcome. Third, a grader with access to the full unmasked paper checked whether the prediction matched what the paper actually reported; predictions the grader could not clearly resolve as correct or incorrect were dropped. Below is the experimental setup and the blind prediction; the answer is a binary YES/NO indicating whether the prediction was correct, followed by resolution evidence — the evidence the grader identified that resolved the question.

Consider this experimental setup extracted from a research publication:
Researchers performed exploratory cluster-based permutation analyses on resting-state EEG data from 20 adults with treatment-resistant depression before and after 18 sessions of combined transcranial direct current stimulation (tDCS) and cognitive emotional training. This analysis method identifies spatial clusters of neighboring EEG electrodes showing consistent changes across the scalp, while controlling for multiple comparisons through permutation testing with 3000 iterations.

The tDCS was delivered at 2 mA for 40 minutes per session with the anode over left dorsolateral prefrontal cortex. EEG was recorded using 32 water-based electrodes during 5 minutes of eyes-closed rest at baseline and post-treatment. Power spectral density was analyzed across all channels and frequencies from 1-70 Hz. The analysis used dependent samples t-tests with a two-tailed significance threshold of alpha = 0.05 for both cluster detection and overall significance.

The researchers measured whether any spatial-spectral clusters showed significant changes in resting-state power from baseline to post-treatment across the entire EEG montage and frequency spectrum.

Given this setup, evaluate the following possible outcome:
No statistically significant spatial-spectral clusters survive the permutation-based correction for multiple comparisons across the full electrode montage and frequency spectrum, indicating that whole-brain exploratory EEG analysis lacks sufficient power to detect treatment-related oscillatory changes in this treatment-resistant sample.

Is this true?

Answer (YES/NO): YES